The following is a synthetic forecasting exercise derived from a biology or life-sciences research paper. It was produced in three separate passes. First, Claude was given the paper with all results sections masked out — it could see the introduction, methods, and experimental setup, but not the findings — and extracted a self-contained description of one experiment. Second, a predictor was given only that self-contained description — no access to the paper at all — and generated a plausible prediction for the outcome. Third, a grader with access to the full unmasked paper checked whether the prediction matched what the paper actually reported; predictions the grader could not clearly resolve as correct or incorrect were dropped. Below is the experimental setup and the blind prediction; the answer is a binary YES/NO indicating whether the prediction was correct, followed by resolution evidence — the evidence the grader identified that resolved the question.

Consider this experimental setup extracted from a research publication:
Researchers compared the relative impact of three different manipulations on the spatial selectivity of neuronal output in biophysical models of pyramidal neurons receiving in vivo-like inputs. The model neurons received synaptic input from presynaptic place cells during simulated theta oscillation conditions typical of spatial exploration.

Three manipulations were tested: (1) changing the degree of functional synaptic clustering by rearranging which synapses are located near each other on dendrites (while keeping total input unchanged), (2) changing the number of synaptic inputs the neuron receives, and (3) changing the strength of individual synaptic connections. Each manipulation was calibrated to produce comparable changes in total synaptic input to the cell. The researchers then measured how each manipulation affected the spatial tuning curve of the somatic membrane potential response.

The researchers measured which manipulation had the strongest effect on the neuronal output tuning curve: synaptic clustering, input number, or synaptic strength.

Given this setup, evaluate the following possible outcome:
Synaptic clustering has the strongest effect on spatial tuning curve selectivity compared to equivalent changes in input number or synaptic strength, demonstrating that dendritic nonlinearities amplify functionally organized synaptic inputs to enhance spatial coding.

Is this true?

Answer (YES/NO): NO